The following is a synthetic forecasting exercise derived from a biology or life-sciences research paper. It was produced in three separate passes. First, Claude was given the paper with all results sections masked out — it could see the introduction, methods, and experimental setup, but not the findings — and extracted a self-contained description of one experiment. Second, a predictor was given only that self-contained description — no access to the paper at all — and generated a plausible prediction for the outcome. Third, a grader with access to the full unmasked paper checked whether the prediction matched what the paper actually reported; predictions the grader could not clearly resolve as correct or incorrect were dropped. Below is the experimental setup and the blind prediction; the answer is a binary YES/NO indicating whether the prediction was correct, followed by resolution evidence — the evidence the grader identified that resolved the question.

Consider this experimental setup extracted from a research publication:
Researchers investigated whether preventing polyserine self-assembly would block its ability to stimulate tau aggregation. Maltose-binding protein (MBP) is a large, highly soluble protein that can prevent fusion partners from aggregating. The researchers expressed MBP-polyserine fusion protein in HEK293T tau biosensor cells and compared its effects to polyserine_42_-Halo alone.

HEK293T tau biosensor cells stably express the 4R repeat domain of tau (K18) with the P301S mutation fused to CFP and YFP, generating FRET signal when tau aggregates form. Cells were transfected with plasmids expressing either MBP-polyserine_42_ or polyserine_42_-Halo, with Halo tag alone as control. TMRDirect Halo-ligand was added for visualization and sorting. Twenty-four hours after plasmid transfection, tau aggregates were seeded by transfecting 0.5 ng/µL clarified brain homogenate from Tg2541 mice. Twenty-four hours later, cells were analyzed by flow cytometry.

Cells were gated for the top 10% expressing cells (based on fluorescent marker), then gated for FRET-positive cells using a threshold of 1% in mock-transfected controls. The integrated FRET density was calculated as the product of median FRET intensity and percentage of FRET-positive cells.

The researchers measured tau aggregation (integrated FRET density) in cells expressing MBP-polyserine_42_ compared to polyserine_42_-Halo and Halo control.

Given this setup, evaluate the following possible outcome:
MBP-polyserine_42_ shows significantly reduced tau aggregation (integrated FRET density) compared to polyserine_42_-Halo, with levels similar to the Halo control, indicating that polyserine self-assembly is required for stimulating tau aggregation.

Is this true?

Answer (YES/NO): YES